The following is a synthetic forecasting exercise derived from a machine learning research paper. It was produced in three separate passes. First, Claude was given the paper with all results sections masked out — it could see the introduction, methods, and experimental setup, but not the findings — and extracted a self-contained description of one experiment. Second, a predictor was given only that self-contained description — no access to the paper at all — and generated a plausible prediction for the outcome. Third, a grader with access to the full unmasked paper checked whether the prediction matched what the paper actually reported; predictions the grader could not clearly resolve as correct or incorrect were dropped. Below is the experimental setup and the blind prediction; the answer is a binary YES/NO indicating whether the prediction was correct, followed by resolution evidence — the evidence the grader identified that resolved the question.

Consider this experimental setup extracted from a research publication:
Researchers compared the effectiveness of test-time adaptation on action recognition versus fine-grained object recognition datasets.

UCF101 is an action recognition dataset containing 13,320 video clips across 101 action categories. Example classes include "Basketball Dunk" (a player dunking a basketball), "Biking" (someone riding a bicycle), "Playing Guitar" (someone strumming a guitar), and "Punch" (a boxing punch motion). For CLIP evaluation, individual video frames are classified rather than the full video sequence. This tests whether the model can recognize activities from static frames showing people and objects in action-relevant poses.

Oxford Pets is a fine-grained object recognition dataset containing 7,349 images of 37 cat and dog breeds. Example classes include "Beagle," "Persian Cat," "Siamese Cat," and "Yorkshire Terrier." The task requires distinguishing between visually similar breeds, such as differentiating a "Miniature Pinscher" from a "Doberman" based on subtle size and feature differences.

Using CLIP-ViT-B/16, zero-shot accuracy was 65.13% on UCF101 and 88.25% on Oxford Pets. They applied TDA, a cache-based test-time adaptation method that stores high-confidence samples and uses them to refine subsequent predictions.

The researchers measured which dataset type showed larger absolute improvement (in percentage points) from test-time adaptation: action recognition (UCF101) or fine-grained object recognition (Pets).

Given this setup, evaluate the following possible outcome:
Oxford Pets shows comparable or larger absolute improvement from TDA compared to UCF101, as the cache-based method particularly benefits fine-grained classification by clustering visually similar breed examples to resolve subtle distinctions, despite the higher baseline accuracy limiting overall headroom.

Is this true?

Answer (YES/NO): NO